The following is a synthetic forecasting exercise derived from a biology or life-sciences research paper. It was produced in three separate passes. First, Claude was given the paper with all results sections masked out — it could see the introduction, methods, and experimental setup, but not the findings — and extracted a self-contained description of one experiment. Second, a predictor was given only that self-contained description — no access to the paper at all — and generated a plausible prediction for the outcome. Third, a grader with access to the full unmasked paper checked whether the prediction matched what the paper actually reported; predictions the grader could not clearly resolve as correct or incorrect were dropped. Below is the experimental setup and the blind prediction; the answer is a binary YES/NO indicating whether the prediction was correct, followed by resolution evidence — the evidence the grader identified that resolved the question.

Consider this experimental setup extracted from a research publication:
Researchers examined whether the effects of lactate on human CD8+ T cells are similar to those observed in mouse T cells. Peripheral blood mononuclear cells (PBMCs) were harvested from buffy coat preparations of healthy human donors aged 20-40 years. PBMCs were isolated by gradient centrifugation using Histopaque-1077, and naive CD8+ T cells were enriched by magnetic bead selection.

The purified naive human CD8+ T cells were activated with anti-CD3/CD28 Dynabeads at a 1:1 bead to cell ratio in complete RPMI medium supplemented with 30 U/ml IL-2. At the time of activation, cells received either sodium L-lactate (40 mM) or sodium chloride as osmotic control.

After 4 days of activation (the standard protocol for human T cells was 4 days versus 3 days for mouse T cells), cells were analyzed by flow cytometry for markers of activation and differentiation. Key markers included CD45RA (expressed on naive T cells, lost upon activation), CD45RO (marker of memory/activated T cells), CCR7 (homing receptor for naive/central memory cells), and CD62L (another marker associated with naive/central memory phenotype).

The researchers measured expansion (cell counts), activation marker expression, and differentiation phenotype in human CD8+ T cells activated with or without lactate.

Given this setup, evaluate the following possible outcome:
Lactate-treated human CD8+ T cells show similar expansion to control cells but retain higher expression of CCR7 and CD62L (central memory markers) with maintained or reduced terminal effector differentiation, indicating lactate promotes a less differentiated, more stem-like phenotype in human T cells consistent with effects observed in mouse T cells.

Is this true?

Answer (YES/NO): NO